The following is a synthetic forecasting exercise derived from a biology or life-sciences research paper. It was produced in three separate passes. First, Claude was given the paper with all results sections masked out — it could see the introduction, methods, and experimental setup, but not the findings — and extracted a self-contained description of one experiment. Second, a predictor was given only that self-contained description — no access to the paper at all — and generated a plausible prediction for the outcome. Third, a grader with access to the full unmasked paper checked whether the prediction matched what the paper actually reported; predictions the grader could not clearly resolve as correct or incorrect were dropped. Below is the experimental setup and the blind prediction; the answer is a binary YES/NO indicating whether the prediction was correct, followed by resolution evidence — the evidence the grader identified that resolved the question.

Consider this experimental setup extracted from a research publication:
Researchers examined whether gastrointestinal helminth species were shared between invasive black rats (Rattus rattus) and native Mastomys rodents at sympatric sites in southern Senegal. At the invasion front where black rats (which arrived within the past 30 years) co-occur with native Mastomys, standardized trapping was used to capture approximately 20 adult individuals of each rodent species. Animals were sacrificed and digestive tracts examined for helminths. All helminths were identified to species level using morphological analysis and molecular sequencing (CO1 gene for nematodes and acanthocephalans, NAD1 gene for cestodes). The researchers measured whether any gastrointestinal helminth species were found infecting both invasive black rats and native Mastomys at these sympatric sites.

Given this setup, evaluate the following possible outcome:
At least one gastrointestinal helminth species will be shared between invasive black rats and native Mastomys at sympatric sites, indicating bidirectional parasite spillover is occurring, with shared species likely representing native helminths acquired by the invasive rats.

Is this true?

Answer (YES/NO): NO